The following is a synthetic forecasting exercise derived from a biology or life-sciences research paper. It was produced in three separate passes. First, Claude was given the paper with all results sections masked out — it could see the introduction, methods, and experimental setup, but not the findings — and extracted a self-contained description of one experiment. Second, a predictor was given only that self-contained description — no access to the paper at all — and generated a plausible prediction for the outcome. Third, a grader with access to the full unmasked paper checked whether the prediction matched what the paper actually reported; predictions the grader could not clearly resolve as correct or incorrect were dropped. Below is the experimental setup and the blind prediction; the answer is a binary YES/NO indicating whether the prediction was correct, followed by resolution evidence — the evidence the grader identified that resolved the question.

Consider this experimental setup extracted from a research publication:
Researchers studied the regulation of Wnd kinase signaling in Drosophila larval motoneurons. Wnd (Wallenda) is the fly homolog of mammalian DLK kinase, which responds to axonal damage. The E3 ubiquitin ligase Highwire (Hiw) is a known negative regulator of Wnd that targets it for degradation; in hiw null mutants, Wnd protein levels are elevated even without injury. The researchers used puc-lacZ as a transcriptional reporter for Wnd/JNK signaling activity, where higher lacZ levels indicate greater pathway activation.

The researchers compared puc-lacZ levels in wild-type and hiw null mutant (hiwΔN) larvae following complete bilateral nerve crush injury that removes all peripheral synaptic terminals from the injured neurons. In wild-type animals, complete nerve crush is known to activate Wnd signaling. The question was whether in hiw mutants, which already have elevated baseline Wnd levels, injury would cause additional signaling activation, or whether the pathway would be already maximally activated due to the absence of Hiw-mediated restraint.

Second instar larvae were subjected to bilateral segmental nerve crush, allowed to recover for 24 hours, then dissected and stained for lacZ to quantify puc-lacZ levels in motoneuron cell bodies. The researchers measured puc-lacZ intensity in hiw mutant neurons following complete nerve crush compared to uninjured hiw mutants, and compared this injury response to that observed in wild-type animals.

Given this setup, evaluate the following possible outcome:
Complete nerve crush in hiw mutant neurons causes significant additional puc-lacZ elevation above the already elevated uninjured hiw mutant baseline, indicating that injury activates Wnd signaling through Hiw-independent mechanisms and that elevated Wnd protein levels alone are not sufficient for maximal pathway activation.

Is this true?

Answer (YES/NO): YES